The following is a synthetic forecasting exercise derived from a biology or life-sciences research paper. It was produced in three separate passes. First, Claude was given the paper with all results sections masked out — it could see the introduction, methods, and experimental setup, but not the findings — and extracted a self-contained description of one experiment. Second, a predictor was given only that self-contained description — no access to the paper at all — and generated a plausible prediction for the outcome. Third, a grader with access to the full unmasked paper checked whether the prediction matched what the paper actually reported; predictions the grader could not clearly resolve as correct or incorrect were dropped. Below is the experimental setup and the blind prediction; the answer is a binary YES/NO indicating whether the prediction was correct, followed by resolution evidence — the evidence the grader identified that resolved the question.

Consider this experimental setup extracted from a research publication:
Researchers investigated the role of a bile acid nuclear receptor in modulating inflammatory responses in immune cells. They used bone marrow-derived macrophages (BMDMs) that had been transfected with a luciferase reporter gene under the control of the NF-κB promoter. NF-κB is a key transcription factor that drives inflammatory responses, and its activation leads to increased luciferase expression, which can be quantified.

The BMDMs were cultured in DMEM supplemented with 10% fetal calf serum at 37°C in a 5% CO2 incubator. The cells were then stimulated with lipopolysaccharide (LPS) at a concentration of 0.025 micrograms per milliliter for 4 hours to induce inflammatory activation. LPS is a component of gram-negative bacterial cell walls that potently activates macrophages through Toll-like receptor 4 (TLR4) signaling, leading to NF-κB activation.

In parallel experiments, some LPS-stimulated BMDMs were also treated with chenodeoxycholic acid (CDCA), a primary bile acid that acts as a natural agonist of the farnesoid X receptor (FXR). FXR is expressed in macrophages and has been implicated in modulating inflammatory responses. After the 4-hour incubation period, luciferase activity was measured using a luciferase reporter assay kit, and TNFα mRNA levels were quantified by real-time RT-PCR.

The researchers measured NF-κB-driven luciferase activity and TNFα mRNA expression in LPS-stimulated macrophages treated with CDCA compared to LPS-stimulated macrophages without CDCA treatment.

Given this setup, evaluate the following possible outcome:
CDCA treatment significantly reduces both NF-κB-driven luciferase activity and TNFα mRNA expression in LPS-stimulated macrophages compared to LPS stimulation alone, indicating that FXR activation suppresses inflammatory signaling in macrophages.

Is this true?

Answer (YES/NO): YES